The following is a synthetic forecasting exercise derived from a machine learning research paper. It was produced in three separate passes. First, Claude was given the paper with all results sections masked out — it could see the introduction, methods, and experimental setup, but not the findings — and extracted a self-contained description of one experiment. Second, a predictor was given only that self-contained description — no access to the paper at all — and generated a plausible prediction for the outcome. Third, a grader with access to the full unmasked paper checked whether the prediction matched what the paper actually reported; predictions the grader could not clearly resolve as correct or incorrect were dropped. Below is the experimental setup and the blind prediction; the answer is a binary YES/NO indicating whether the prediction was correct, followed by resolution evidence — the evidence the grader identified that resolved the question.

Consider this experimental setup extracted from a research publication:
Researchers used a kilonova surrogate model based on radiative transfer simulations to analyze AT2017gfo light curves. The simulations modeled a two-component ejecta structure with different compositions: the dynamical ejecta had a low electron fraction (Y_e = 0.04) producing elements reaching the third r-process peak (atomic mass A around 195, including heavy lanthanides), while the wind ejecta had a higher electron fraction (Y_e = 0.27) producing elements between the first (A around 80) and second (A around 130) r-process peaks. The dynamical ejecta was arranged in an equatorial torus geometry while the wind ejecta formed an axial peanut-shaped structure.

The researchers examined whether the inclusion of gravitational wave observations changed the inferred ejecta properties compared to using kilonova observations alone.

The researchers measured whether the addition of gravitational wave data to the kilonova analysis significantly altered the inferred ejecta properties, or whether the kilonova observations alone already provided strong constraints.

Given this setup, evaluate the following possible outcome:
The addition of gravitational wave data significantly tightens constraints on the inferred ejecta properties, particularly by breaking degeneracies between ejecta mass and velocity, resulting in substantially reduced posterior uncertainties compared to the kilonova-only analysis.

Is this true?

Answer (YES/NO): NO